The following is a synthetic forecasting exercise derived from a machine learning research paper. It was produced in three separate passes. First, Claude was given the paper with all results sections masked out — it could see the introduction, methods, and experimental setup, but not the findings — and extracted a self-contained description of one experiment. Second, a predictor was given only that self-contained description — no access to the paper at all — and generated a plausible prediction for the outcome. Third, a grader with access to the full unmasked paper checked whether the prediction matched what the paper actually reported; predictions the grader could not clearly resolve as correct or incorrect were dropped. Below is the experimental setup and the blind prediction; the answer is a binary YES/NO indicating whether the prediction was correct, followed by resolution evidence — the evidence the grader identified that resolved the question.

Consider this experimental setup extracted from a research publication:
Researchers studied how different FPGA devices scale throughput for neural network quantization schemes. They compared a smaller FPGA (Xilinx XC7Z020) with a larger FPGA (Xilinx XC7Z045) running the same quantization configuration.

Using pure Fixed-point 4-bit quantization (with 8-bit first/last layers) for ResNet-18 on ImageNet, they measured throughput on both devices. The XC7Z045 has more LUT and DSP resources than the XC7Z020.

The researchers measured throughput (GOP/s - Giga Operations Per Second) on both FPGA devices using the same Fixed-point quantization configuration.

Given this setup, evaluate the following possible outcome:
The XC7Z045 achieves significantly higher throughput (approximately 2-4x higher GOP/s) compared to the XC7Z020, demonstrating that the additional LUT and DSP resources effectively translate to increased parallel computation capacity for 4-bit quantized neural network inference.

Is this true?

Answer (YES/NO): YES